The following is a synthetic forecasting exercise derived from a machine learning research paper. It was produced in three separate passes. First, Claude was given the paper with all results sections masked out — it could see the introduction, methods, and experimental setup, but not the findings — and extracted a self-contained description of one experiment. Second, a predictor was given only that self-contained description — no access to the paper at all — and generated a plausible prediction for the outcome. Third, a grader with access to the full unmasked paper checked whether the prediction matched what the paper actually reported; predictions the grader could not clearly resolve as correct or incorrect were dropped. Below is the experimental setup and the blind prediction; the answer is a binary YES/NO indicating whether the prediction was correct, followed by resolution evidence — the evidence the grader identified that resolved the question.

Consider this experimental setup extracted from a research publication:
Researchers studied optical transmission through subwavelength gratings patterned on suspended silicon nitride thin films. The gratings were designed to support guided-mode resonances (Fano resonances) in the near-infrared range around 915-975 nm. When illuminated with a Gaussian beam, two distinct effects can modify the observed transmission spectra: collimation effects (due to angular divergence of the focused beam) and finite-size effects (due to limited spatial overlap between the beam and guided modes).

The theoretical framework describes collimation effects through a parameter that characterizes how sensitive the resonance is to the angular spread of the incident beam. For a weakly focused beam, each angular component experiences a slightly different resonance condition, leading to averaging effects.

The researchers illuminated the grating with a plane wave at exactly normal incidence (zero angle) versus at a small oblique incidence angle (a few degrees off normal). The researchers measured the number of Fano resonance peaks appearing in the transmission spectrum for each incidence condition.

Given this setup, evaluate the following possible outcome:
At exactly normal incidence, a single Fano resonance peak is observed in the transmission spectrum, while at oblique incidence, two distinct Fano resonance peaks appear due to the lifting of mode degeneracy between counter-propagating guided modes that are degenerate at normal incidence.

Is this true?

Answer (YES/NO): YES